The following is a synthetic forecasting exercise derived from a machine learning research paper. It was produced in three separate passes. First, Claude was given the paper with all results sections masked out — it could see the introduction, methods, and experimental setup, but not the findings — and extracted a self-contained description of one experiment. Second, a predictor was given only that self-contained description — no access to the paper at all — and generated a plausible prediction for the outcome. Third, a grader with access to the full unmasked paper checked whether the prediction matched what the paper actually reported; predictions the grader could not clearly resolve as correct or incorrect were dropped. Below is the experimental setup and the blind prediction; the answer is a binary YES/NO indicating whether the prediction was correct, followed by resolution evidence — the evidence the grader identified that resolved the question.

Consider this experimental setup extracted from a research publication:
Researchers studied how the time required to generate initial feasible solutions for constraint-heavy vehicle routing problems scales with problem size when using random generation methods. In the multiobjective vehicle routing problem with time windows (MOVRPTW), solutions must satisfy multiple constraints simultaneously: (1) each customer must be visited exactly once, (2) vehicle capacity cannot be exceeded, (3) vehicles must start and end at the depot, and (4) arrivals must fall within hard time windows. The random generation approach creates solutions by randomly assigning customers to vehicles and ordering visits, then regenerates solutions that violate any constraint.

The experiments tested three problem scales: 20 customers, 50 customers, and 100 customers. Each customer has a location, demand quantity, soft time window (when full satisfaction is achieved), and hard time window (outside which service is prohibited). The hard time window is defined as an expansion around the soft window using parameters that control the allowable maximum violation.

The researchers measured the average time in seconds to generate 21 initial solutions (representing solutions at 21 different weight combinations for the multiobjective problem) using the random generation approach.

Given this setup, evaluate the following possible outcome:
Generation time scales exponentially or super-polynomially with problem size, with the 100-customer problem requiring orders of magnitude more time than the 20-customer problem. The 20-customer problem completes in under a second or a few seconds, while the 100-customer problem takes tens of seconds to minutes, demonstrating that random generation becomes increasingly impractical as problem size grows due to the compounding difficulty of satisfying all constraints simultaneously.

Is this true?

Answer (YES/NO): NO